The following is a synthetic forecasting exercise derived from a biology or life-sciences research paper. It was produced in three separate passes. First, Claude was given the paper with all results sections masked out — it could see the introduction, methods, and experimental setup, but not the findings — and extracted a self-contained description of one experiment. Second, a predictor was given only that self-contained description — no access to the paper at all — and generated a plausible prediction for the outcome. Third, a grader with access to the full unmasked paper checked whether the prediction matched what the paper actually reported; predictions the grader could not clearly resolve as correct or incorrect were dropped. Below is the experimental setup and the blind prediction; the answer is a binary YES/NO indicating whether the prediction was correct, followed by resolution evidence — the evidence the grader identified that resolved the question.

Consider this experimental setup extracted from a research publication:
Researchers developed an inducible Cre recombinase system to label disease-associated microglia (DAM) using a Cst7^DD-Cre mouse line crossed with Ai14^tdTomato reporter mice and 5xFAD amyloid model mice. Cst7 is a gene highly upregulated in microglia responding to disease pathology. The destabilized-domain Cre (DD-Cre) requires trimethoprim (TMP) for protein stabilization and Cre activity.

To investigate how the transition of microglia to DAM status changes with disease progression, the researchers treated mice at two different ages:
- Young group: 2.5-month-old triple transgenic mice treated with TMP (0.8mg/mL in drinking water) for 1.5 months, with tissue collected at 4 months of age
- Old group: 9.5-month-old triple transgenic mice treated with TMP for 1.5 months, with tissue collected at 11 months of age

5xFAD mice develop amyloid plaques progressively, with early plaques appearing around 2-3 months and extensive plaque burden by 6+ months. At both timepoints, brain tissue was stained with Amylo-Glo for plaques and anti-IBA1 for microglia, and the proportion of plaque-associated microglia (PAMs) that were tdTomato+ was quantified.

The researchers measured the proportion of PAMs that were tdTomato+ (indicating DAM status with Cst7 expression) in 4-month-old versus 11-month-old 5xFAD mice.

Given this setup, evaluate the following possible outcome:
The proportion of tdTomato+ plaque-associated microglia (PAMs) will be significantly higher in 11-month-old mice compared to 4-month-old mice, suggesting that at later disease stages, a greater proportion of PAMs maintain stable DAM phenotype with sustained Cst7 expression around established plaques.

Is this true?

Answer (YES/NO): YES